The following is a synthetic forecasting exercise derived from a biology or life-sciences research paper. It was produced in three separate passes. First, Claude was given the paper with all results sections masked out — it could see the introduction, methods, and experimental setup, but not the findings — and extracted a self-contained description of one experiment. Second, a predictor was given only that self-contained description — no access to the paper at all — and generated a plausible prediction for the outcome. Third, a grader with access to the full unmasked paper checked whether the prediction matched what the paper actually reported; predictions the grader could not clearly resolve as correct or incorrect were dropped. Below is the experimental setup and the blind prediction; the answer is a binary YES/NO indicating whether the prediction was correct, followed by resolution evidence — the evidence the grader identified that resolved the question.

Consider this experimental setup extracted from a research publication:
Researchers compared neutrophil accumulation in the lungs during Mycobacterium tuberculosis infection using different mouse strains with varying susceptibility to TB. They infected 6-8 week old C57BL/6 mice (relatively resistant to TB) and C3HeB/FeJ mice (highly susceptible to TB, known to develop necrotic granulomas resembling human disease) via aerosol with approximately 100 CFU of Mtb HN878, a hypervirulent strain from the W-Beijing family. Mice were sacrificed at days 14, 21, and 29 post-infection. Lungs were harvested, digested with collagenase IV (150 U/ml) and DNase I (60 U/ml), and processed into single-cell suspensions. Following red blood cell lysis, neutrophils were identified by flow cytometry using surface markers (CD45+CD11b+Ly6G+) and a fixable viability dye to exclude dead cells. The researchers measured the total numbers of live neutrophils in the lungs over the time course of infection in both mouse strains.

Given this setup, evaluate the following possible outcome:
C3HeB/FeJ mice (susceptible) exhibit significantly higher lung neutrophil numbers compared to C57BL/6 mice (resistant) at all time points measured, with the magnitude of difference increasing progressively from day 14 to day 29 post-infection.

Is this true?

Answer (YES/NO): NO